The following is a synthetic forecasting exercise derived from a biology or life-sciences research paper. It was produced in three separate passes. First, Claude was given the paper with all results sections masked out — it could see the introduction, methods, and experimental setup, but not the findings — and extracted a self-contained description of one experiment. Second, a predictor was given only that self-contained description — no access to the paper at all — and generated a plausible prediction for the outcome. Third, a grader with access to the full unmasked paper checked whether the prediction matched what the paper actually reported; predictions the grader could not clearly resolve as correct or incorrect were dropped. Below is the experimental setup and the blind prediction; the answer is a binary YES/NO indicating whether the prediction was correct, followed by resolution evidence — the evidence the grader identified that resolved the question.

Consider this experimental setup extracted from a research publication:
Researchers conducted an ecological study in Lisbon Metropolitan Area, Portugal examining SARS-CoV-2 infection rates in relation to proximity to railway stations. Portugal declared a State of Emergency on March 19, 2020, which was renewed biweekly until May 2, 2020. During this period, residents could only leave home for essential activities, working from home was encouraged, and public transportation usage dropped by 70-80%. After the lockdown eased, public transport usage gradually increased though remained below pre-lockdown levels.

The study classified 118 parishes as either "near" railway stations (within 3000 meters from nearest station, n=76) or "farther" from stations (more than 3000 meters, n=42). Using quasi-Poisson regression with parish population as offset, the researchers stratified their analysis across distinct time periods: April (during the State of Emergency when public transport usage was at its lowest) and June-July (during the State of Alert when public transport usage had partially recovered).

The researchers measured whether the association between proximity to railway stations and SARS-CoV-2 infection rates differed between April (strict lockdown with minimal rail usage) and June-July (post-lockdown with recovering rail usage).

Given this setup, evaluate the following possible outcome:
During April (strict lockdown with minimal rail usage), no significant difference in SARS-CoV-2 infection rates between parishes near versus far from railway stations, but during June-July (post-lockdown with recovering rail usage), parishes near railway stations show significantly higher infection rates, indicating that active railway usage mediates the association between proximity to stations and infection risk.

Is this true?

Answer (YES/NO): NO